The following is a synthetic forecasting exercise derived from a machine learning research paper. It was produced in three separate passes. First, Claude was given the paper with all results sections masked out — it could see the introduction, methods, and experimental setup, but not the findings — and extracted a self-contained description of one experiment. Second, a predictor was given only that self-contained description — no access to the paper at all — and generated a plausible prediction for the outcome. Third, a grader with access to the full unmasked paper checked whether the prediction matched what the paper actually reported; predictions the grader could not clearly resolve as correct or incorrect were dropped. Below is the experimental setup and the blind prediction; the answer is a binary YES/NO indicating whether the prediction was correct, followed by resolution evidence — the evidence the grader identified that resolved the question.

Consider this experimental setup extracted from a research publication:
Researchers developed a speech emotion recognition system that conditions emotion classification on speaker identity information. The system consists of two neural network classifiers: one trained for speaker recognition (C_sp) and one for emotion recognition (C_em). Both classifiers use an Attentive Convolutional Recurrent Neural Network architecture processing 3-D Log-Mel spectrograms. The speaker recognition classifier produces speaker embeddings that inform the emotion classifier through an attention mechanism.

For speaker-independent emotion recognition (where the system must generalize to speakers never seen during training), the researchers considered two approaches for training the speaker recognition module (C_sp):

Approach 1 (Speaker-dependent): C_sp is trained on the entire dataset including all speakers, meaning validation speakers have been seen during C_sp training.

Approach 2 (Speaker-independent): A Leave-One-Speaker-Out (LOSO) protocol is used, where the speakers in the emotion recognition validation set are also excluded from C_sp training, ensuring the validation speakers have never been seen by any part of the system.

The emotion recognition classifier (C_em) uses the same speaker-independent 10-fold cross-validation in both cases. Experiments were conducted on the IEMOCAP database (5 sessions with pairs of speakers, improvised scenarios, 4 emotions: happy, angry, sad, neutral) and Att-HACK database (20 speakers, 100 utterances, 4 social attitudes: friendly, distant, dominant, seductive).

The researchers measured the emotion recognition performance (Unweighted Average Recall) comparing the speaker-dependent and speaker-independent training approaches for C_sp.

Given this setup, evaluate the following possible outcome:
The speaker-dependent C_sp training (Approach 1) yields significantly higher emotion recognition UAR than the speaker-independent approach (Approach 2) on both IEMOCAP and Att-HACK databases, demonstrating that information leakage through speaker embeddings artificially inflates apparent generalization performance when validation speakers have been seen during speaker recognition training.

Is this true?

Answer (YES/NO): NO